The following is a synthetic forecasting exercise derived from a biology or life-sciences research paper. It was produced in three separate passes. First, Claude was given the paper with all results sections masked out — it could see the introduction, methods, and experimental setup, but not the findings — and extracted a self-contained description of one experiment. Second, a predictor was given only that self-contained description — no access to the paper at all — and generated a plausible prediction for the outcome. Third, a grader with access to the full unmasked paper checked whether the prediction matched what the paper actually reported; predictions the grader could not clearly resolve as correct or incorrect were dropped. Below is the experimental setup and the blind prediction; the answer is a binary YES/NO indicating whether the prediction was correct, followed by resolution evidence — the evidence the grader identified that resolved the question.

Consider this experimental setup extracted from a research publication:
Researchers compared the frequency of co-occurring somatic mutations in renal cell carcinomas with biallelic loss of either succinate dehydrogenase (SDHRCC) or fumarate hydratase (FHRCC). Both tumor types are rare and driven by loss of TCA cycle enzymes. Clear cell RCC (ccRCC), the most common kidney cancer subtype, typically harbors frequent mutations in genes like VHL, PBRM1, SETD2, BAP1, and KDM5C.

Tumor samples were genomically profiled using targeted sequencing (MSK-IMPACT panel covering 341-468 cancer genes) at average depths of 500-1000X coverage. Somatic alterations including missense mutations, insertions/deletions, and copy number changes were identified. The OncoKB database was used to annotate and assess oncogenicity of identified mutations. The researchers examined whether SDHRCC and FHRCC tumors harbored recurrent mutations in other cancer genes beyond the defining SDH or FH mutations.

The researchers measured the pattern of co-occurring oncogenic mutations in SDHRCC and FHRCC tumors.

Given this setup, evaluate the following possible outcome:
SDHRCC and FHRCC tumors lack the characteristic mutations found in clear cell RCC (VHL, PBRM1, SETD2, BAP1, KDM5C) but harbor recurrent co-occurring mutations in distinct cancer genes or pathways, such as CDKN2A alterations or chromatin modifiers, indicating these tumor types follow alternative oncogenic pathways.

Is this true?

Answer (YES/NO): NO